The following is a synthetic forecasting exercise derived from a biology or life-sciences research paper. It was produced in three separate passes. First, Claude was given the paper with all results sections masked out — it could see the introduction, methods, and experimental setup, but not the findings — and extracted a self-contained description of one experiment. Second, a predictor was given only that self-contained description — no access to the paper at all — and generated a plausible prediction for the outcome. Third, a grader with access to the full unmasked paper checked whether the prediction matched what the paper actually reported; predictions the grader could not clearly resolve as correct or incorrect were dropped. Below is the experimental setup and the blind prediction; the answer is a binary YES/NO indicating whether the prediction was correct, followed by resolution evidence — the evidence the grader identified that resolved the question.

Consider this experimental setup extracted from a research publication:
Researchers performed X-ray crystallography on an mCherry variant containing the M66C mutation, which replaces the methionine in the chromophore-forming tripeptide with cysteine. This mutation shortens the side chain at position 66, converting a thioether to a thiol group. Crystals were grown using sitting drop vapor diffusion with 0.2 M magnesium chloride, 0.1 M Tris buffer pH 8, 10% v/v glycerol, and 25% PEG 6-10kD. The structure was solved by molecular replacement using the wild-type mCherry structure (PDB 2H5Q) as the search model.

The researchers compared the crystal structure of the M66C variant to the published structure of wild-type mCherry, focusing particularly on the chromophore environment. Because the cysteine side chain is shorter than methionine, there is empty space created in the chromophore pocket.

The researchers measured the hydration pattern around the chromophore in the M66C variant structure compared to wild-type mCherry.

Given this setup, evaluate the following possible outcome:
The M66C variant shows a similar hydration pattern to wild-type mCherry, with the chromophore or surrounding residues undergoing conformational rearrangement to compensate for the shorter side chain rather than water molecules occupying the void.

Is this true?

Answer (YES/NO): NO